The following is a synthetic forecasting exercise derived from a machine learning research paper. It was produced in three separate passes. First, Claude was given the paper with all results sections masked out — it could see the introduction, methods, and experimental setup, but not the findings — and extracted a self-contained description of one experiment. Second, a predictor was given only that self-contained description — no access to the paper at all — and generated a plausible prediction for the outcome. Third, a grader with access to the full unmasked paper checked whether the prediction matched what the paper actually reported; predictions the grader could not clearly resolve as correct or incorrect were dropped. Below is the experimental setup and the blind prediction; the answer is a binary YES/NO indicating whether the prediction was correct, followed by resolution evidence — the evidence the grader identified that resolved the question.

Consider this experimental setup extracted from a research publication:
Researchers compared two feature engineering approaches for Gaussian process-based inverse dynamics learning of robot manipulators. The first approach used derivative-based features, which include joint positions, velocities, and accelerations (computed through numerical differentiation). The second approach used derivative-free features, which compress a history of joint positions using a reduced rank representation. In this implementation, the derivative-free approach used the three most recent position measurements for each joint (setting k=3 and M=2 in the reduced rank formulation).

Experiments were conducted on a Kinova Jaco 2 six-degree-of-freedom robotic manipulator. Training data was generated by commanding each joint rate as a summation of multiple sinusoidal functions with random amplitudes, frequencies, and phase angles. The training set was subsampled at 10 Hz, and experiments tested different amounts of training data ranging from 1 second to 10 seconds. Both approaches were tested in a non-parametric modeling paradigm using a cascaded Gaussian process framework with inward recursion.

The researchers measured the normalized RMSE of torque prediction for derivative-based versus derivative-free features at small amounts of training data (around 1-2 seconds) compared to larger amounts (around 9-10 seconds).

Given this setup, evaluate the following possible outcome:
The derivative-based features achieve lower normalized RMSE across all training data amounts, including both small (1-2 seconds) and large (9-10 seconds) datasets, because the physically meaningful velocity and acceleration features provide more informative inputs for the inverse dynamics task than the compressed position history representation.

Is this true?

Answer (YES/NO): NO